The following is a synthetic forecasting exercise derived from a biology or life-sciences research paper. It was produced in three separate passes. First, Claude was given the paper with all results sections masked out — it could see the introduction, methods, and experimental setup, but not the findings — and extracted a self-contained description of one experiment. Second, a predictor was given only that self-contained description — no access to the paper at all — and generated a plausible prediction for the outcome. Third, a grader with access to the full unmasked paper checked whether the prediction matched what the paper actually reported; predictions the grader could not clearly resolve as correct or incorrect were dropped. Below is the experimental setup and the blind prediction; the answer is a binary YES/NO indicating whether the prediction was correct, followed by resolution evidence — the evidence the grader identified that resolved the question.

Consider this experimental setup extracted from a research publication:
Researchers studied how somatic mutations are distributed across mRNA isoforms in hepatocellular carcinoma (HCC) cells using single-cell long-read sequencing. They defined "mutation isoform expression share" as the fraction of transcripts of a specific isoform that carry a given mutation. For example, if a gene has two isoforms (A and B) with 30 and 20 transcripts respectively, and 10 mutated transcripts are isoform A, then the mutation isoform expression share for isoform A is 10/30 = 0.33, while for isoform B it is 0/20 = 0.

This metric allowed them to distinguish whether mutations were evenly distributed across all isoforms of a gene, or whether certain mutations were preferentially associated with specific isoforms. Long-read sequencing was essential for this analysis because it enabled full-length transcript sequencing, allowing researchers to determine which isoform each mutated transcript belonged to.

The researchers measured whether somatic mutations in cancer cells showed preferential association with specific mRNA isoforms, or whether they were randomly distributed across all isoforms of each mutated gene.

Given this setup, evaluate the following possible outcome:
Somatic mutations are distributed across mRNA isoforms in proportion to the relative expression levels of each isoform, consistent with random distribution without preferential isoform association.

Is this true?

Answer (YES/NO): YES